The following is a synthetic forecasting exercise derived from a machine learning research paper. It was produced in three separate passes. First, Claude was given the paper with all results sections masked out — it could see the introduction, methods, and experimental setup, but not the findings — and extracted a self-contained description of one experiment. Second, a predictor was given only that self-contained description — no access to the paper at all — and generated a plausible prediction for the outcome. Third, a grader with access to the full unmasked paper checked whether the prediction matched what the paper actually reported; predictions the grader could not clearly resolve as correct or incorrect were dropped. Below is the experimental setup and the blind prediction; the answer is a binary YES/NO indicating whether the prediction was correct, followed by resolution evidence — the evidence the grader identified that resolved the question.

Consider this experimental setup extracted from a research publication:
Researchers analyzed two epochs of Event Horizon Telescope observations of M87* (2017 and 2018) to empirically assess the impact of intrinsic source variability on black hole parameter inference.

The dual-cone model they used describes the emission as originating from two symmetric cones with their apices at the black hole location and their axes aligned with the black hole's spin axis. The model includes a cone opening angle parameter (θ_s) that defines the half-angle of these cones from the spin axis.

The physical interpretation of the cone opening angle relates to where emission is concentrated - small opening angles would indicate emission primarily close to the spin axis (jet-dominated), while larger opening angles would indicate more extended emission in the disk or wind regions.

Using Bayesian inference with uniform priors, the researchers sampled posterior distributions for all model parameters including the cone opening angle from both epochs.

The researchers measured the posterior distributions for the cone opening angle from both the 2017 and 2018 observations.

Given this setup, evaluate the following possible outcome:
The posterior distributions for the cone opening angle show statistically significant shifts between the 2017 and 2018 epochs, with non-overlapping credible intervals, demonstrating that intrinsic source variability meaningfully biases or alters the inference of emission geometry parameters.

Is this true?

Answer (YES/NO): NO